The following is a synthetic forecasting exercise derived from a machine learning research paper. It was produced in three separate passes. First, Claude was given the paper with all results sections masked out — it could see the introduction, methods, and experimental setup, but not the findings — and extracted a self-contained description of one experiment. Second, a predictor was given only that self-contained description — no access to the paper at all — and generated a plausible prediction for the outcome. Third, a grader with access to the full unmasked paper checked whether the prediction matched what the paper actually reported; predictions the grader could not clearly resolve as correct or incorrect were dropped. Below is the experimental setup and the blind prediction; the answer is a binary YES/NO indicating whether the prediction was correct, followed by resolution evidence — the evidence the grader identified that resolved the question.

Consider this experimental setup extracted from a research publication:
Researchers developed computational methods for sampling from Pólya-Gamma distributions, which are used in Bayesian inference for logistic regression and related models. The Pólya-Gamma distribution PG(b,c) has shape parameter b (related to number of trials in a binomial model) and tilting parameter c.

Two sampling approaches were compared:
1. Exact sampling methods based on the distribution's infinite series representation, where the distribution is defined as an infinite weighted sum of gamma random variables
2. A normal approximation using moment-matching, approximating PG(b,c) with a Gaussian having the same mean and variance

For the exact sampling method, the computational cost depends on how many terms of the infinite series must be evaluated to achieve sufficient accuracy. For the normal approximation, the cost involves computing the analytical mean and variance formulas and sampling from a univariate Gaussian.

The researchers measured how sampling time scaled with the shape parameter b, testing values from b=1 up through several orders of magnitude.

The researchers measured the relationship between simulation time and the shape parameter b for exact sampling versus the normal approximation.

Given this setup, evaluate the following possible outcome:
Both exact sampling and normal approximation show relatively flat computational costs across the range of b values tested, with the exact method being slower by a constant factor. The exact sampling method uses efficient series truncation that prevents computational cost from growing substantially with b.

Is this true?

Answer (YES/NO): NO